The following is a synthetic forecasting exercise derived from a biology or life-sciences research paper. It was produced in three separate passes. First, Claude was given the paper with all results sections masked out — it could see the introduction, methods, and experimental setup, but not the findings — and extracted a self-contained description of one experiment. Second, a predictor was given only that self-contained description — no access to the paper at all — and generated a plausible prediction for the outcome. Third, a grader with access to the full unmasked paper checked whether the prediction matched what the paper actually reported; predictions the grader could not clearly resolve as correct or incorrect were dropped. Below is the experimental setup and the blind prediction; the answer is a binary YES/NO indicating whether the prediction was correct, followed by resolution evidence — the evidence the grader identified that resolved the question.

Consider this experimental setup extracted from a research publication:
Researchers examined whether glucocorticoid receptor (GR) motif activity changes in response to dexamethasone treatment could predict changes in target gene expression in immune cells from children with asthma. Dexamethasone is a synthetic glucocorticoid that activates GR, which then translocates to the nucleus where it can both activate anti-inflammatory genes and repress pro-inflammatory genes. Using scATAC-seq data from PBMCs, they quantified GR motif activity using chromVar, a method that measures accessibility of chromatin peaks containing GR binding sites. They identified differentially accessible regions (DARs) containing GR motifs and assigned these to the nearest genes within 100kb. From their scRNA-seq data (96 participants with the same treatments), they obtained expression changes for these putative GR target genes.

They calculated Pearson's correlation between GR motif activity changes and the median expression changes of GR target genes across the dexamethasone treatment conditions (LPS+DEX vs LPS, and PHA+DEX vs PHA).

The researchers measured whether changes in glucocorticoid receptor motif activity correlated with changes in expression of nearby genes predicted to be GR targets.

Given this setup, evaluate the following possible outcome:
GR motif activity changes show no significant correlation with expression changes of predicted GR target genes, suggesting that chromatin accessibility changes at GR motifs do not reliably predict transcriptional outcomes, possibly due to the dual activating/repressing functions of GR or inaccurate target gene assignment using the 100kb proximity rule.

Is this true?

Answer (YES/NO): NO